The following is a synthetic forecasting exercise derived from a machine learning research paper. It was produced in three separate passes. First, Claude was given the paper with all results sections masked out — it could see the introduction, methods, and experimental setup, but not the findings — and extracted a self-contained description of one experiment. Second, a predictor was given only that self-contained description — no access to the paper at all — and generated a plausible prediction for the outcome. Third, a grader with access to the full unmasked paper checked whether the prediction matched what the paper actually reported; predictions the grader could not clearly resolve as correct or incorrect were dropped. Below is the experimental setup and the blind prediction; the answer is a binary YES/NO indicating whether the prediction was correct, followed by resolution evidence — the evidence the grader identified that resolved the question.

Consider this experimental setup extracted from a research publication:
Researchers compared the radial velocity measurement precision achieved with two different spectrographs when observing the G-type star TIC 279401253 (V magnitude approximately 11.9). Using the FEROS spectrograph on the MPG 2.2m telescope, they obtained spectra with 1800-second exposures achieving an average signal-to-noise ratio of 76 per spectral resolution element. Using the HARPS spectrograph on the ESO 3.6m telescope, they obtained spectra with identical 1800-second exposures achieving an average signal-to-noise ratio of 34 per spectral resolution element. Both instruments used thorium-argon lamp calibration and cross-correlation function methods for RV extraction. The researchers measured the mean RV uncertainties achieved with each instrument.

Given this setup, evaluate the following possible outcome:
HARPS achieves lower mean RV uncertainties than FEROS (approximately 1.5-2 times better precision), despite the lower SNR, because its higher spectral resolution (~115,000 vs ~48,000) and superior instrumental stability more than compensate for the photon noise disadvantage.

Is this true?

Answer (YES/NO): NO